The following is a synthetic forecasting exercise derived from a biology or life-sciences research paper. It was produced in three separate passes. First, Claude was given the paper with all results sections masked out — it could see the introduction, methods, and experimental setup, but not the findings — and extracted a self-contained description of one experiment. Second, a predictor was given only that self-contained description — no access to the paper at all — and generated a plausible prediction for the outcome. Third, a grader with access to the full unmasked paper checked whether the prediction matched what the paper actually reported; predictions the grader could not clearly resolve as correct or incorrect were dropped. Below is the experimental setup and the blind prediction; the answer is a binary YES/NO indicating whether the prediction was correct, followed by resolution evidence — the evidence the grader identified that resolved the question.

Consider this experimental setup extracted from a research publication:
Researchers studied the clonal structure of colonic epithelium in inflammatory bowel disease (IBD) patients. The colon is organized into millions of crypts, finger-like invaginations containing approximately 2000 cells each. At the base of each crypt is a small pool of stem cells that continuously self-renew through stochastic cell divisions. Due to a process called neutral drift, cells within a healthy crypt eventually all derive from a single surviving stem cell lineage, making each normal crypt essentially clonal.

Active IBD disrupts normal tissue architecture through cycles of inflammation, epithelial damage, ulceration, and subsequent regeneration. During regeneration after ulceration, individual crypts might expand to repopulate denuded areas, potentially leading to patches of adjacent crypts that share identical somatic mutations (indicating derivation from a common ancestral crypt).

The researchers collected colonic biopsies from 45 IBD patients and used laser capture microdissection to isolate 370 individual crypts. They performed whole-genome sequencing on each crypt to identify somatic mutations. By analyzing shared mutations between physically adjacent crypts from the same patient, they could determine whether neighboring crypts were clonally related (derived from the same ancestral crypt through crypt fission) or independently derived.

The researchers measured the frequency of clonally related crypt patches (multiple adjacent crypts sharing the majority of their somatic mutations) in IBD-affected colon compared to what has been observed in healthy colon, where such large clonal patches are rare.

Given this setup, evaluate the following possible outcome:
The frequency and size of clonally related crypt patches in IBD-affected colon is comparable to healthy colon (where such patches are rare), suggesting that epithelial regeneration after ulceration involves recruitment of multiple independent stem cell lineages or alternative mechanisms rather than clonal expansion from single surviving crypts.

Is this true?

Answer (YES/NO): NO